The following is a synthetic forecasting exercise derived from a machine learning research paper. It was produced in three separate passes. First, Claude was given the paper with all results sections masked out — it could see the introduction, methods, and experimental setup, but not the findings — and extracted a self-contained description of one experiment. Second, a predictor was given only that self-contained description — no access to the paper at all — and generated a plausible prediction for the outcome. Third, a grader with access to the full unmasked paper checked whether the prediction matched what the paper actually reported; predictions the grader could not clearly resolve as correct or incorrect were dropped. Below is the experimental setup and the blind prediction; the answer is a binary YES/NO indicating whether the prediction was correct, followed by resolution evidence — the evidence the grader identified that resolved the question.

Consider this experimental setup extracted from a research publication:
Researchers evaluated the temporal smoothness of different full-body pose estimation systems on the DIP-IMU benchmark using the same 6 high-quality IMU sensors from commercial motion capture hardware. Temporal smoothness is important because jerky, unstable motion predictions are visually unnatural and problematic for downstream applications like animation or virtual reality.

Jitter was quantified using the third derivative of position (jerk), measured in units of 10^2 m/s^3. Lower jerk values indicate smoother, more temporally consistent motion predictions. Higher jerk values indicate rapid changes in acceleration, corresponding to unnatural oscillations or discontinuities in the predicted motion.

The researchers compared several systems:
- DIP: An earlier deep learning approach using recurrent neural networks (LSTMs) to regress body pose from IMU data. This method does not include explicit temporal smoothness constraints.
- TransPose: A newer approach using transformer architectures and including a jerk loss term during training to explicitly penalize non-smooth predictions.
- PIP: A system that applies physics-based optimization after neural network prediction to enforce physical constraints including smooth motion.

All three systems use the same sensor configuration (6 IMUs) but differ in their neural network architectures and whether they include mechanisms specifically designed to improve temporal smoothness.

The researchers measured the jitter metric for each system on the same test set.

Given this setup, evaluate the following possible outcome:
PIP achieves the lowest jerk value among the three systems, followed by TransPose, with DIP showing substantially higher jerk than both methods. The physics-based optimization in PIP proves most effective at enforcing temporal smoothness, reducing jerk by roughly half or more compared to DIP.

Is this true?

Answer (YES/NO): YES